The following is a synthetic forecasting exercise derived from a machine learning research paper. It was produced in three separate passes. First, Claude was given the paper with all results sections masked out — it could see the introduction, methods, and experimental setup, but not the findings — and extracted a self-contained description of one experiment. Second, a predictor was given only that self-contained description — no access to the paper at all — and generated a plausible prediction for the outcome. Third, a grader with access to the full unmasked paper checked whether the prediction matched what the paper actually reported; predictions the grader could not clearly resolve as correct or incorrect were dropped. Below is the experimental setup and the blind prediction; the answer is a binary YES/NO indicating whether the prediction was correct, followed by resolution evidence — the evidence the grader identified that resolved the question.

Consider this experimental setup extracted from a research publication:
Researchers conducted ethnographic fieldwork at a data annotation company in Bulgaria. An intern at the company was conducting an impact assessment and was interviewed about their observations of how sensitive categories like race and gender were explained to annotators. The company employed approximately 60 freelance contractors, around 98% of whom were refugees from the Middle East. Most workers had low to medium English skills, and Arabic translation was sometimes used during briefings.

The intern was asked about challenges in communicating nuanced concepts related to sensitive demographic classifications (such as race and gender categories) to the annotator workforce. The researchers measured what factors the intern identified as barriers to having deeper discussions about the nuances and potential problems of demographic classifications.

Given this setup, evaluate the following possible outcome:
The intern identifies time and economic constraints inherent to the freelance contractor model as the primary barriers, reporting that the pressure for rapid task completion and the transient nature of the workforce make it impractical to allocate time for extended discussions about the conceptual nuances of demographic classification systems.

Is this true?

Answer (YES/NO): NO